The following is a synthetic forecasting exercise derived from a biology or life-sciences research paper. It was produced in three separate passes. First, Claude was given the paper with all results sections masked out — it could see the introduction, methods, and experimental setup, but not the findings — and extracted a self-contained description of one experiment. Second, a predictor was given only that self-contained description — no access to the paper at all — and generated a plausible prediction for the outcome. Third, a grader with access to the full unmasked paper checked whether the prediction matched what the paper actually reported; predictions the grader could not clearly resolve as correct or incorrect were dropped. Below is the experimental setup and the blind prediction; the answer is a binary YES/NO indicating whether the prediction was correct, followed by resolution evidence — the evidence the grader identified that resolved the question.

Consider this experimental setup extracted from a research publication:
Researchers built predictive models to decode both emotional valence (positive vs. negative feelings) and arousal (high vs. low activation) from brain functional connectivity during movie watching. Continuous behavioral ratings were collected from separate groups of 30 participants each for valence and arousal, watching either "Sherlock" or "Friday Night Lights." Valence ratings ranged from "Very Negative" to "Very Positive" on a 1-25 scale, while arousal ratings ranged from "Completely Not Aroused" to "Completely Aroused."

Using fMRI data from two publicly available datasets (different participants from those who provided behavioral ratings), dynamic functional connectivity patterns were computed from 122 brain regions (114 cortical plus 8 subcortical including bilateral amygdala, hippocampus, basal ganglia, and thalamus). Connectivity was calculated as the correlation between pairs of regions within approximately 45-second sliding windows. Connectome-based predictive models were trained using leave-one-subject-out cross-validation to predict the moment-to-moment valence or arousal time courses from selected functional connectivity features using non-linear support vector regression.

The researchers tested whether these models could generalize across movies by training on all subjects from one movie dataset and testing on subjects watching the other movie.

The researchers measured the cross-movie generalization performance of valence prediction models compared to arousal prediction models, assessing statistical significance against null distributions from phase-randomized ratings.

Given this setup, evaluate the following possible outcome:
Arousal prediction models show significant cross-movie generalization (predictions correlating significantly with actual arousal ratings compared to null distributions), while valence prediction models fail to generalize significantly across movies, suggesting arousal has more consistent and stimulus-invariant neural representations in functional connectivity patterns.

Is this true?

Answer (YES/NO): YES